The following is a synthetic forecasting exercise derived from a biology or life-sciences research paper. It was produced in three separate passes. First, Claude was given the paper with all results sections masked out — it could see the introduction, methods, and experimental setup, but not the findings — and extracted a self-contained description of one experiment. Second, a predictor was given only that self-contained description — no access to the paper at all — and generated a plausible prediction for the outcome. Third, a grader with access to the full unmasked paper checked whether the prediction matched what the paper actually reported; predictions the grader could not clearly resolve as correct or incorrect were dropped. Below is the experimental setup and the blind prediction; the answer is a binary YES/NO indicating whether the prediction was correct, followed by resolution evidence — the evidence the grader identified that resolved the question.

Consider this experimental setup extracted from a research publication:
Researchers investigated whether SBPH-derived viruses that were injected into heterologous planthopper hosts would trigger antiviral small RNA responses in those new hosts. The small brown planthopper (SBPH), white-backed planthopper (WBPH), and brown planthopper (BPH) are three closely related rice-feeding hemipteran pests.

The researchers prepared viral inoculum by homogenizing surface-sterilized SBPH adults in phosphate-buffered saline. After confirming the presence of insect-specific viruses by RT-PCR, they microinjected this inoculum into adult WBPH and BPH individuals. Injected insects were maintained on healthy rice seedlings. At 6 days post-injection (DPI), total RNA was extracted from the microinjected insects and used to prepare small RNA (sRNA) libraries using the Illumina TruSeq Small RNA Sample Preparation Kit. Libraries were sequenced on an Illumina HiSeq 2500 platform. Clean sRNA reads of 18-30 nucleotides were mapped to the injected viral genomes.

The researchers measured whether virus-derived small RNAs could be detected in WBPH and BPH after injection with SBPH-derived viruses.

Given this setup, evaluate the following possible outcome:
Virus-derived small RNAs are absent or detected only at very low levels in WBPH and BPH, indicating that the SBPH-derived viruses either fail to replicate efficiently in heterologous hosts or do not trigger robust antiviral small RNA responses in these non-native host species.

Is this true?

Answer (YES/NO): NO